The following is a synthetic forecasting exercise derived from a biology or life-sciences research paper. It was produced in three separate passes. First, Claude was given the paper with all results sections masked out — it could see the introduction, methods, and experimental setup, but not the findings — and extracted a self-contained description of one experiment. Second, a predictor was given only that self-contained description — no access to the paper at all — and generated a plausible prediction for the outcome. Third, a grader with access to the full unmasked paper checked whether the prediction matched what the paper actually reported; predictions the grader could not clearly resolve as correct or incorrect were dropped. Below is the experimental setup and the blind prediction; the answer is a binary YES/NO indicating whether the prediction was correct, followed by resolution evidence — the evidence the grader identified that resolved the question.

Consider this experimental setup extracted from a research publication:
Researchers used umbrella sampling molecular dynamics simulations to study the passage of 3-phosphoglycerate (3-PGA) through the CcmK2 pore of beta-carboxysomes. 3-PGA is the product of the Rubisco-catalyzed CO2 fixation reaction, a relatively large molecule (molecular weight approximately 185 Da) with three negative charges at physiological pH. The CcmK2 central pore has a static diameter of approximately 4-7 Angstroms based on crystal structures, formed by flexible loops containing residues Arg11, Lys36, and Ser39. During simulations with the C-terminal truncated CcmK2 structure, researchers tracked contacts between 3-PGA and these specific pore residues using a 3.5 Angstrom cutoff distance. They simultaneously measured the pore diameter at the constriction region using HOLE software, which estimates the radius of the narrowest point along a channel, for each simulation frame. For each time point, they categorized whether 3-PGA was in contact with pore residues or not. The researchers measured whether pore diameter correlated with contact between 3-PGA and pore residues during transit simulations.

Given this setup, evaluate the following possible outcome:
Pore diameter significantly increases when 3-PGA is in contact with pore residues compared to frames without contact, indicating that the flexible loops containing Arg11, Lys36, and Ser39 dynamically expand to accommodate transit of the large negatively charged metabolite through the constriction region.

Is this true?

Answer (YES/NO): YES